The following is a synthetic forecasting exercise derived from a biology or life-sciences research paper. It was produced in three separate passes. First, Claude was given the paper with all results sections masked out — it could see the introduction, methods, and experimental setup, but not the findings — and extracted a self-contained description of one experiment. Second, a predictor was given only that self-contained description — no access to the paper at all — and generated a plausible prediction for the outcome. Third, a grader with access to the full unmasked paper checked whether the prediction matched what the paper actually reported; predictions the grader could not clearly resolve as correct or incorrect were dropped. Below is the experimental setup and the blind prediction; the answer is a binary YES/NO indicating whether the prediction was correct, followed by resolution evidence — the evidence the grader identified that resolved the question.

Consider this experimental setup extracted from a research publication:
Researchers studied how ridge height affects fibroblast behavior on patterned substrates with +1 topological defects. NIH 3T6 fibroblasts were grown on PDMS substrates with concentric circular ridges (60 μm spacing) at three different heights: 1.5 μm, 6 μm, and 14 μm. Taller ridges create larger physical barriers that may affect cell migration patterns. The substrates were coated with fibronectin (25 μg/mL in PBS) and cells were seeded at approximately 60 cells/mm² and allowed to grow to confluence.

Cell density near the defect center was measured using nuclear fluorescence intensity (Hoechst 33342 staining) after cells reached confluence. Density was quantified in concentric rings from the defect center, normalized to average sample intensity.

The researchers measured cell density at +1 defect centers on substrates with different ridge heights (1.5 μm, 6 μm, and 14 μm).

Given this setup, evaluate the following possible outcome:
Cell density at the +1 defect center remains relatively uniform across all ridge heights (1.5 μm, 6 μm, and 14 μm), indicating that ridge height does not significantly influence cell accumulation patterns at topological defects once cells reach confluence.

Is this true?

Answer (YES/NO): NO